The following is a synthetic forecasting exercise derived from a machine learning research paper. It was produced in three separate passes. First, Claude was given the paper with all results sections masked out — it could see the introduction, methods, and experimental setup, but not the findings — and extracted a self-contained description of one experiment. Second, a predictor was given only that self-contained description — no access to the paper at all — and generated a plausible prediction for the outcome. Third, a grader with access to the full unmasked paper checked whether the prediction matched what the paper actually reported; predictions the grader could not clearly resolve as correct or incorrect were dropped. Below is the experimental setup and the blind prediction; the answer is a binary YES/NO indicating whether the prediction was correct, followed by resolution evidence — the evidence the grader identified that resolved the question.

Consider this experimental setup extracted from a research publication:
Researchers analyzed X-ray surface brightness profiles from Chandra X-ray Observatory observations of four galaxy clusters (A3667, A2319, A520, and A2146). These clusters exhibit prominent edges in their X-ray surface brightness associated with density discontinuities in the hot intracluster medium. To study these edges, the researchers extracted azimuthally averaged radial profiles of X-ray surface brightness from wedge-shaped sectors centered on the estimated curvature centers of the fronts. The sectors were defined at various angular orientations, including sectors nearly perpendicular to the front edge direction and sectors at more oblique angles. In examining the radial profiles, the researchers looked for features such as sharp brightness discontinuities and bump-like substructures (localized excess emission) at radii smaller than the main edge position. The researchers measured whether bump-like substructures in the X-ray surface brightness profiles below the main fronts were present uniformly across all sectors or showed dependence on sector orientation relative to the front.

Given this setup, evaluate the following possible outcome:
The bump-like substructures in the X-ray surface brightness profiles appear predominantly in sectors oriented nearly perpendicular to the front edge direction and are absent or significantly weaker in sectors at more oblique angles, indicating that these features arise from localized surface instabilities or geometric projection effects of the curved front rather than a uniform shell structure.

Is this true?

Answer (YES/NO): NO